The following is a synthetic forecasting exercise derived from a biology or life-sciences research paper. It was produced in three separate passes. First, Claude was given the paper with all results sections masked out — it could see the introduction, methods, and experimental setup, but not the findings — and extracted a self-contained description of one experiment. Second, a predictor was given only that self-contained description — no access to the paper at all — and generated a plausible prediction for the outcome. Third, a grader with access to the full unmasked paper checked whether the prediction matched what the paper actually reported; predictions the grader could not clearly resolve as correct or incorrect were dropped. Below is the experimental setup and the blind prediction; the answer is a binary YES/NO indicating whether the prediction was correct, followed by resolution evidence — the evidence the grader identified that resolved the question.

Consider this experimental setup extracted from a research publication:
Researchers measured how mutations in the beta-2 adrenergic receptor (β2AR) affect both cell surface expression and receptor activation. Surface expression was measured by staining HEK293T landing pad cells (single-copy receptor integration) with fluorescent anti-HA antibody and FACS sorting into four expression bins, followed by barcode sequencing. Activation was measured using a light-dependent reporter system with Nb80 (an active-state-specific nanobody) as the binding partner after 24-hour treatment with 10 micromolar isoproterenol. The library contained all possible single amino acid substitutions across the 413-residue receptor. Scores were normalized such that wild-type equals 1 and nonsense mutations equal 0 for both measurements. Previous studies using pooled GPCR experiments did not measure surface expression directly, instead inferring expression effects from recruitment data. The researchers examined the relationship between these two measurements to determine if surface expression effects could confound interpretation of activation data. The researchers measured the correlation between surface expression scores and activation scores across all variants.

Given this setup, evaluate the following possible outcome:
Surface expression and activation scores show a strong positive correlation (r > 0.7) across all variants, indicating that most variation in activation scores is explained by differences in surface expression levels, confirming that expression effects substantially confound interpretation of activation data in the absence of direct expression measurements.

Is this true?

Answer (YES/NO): NO